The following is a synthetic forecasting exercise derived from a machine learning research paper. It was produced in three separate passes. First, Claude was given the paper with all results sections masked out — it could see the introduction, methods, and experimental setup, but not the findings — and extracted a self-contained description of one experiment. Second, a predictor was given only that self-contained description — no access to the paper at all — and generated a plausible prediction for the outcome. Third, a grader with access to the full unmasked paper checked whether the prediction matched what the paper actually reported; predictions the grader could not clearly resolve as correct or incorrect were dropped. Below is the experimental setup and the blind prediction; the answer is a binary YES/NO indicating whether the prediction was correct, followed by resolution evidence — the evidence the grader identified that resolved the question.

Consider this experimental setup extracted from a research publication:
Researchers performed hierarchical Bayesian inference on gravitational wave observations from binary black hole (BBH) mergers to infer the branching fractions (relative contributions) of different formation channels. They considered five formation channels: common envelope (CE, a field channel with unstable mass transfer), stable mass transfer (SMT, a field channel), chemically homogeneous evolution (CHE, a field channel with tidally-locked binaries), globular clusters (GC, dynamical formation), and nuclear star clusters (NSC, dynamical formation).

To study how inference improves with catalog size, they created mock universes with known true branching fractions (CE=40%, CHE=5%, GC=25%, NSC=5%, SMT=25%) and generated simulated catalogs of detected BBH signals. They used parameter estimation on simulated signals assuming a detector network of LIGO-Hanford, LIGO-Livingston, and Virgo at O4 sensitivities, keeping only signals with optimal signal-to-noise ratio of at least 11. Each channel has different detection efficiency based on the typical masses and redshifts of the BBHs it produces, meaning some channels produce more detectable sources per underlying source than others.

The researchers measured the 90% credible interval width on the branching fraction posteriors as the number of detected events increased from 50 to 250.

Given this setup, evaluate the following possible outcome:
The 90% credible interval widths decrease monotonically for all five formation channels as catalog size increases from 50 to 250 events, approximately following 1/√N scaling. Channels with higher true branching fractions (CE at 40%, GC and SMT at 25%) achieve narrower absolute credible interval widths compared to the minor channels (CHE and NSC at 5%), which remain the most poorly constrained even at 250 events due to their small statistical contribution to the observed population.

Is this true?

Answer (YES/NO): NO